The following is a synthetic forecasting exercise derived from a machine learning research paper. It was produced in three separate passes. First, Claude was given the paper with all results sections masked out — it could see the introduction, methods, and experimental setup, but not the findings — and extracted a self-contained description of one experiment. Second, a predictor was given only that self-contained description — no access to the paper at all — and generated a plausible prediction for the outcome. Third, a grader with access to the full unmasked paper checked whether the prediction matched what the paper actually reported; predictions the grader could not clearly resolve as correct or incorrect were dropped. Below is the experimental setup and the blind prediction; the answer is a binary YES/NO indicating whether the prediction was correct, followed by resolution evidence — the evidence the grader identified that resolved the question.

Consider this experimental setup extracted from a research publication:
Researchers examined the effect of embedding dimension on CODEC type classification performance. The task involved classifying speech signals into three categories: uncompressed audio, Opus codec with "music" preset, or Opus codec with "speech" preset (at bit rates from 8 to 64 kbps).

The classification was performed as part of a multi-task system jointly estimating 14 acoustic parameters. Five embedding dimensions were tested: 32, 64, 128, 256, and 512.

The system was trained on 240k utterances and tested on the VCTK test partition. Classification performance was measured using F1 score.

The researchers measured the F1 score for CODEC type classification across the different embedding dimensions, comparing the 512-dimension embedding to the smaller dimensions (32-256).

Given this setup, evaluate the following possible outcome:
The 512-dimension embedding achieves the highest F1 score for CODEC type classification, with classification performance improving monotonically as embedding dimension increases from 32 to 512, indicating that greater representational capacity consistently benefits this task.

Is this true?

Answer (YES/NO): NO